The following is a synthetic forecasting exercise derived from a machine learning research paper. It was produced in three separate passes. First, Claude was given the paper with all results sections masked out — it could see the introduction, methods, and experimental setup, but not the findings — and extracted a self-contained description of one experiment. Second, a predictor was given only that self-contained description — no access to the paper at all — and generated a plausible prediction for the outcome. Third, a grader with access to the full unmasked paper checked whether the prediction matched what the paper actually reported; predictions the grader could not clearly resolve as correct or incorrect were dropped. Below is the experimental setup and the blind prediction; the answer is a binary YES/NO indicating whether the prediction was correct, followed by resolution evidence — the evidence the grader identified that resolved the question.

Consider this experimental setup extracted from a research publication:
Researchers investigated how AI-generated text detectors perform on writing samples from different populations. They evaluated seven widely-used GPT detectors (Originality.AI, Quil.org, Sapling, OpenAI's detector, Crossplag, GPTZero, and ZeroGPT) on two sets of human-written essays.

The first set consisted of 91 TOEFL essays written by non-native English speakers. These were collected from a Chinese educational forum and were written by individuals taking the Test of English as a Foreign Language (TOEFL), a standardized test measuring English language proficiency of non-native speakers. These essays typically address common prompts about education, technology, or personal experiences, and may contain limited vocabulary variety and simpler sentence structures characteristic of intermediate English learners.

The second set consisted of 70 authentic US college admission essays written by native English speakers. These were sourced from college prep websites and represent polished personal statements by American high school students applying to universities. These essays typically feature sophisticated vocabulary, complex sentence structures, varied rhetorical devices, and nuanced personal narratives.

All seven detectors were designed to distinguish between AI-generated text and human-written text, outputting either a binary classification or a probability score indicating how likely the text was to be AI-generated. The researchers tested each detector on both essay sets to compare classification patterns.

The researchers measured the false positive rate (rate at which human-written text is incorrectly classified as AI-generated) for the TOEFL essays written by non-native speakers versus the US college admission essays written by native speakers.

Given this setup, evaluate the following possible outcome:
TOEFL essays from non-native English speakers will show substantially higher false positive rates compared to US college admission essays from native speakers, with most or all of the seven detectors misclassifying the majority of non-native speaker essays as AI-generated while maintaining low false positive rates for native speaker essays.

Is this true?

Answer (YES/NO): YES